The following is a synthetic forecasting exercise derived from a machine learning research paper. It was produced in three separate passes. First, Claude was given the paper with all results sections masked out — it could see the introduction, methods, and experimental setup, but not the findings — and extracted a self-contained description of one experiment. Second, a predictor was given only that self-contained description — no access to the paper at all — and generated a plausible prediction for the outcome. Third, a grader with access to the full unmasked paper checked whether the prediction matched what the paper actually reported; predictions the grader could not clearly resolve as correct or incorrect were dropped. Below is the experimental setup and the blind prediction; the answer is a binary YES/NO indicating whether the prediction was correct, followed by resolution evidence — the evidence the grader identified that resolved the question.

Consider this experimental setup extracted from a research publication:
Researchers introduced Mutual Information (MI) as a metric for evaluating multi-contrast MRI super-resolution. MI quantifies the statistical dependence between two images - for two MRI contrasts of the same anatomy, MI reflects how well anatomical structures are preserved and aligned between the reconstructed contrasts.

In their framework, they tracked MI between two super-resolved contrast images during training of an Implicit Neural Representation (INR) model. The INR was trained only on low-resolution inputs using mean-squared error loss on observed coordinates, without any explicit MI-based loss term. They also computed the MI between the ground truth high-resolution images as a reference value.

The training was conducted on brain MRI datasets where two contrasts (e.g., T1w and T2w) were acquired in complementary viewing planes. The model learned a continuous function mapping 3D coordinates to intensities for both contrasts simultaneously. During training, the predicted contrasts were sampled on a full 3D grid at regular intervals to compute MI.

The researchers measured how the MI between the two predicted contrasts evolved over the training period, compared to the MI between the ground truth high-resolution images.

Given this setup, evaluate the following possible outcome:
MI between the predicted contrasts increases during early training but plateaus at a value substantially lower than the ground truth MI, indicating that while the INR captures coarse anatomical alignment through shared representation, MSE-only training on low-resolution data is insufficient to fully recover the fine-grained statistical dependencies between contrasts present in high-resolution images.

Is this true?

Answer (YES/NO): NO